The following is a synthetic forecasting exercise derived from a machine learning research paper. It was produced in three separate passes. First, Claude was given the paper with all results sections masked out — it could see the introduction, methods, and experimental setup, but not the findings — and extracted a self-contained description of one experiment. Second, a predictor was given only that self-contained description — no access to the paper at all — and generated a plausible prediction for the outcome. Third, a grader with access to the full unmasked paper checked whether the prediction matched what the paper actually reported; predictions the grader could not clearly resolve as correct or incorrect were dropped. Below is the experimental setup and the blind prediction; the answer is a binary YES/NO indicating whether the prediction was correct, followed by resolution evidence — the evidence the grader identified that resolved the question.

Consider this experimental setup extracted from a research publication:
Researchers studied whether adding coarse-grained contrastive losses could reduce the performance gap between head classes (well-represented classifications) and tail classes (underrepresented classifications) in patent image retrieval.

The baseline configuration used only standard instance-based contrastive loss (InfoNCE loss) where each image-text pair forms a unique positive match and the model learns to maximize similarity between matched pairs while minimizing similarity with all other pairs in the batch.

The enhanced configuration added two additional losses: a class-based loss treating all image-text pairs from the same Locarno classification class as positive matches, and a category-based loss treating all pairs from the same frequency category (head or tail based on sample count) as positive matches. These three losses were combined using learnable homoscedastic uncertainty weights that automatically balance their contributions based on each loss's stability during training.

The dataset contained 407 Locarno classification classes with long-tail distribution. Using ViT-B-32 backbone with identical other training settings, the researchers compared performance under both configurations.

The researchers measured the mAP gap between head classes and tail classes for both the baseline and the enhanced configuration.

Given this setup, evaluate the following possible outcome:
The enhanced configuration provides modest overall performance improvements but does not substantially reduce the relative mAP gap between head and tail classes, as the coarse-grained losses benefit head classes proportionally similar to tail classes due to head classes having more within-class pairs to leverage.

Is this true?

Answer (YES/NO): NO